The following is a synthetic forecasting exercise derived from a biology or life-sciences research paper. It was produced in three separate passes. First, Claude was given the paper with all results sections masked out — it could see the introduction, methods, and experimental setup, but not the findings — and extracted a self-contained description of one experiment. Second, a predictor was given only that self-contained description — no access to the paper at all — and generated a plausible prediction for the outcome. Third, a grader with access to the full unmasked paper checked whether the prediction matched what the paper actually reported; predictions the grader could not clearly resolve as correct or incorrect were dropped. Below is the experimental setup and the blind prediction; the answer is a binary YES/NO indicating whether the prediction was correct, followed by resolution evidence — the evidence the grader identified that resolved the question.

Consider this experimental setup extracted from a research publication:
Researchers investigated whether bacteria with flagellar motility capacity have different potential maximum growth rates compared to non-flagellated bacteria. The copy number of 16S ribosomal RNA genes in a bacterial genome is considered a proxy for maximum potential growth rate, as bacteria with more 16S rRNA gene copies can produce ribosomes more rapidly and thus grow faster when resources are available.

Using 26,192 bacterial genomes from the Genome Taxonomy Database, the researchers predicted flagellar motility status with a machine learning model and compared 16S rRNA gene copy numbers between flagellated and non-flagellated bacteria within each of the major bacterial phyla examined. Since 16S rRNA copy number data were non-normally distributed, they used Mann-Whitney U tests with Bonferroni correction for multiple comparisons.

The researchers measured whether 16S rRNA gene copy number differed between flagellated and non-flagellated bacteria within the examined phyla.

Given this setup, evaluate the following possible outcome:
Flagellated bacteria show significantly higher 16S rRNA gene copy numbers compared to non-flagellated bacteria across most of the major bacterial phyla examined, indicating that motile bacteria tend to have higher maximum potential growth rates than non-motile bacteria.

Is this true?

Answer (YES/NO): NO